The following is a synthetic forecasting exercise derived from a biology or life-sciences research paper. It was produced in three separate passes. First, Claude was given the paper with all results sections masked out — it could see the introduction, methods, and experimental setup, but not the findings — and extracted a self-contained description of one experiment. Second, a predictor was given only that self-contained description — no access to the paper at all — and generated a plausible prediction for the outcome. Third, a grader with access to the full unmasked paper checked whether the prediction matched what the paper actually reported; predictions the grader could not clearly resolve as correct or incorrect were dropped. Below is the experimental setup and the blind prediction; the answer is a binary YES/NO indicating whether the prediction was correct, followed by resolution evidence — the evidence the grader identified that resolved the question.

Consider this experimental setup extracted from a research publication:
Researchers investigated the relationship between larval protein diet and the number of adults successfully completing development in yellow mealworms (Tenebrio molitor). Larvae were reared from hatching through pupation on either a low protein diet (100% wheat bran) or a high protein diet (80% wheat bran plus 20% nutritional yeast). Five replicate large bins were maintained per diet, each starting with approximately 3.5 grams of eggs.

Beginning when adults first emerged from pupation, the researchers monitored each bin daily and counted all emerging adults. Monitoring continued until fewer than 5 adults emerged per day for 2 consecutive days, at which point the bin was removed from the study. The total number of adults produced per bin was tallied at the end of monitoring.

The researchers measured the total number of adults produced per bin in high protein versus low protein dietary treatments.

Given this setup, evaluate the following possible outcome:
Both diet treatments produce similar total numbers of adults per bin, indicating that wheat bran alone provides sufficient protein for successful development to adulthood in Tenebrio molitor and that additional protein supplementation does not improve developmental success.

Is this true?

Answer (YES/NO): YES